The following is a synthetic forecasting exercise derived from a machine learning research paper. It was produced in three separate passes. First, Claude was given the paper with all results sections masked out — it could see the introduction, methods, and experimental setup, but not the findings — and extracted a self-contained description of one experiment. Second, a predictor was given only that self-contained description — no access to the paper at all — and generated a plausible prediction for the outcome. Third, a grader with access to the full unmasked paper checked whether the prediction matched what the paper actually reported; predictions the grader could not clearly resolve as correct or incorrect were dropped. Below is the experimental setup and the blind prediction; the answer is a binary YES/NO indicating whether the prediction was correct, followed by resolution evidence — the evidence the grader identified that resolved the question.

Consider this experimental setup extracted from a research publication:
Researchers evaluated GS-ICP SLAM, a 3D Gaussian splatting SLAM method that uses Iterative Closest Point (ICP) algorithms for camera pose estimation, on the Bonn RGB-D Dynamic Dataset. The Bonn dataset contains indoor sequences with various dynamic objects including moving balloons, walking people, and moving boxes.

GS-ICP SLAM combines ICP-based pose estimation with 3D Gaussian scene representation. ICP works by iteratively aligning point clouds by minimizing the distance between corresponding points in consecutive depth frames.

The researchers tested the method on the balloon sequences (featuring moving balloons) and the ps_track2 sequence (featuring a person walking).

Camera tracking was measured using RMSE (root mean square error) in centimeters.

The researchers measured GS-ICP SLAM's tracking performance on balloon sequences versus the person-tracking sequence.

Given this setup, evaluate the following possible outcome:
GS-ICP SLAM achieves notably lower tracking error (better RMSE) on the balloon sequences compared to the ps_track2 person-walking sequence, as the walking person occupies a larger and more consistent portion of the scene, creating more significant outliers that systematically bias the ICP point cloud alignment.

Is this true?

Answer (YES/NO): NO